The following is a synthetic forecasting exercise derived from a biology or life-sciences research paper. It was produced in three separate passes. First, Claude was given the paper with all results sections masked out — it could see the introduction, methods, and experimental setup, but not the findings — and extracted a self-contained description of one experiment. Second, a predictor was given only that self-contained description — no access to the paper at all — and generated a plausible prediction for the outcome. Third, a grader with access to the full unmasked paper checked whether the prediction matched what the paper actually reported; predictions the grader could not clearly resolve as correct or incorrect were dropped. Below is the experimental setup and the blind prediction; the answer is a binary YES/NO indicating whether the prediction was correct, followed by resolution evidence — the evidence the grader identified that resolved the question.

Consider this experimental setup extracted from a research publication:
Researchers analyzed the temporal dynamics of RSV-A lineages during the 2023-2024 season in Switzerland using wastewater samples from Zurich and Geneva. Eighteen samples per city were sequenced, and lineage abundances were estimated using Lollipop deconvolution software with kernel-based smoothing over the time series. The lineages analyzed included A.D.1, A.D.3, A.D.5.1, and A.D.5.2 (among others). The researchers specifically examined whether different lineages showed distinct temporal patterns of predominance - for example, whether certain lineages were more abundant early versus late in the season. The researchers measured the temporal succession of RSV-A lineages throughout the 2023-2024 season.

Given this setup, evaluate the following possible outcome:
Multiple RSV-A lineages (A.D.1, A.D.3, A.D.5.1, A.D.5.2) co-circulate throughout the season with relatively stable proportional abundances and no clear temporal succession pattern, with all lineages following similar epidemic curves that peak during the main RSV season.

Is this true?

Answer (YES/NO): NO